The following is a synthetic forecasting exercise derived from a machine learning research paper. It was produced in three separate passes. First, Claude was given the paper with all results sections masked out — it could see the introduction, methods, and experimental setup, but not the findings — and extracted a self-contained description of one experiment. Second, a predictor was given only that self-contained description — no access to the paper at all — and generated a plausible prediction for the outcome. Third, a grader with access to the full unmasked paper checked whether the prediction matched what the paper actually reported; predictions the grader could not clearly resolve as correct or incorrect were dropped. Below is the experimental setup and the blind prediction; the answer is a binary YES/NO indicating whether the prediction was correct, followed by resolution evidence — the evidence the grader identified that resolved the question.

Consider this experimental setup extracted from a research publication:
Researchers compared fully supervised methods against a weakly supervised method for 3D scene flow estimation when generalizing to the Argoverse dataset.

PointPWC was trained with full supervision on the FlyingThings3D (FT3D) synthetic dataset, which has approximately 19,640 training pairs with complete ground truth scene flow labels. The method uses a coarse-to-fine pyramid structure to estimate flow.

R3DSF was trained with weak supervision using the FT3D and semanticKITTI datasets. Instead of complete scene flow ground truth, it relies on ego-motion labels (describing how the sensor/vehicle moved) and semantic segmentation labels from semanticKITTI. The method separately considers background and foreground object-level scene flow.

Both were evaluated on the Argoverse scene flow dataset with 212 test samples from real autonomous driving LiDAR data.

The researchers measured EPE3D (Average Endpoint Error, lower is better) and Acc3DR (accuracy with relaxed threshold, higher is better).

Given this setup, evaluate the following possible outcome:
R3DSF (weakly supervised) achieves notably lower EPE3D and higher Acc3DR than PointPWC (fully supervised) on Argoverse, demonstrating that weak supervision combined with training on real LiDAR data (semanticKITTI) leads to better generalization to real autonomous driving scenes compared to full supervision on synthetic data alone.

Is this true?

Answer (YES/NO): NO